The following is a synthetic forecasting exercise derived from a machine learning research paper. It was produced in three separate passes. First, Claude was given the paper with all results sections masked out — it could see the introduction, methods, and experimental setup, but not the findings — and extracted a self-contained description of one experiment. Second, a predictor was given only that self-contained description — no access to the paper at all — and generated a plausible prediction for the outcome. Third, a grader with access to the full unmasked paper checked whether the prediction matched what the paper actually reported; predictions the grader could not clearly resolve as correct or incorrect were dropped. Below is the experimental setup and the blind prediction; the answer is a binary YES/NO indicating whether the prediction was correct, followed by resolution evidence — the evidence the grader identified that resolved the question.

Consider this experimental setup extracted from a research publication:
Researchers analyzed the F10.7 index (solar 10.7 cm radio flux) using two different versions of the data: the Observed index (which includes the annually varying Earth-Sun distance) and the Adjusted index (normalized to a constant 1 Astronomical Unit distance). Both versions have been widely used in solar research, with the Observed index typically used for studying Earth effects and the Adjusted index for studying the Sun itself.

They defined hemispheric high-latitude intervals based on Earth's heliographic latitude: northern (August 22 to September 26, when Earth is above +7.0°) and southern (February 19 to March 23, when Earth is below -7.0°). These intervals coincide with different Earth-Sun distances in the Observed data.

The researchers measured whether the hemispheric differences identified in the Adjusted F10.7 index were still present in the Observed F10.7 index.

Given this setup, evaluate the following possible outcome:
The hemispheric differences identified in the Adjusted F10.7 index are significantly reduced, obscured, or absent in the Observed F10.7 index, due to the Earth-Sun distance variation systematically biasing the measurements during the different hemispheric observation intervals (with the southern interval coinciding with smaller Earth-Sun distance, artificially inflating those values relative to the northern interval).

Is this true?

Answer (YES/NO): NO